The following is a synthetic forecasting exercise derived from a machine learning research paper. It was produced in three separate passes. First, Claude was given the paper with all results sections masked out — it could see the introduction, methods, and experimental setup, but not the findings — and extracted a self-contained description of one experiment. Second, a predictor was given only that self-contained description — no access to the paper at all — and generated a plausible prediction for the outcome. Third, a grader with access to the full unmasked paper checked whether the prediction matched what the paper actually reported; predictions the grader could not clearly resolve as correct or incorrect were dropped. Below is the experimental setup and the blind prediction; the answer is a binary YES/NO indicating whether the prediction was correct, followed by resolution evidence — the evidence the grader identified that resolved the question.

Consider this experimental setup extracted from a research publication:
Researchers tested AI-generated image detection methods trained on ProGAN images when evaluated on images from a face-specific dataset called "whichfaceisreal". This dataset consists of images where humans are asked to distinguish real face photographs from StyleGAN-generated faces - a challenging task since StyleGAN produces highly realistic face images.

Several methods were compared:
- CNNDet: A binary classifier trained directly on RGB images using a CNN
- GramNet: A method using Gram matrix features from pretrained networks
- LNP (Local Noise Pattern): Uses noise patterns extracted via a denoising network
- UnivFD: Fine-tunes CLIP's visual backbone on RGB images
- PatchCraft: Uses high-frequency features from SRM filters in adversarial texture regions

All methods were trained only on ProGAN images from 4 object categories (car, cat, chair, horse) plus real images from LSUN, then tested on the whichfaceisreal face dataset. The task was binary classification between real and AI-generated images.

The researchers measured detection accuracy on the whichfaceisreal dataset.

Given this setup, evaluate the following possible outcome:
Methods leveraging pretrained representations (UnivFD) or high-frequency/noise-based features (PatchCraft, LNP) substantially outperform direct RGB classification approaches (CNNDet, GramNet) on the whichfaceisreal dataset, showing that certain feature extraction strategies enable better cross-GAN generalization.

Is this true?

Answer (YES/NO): NO